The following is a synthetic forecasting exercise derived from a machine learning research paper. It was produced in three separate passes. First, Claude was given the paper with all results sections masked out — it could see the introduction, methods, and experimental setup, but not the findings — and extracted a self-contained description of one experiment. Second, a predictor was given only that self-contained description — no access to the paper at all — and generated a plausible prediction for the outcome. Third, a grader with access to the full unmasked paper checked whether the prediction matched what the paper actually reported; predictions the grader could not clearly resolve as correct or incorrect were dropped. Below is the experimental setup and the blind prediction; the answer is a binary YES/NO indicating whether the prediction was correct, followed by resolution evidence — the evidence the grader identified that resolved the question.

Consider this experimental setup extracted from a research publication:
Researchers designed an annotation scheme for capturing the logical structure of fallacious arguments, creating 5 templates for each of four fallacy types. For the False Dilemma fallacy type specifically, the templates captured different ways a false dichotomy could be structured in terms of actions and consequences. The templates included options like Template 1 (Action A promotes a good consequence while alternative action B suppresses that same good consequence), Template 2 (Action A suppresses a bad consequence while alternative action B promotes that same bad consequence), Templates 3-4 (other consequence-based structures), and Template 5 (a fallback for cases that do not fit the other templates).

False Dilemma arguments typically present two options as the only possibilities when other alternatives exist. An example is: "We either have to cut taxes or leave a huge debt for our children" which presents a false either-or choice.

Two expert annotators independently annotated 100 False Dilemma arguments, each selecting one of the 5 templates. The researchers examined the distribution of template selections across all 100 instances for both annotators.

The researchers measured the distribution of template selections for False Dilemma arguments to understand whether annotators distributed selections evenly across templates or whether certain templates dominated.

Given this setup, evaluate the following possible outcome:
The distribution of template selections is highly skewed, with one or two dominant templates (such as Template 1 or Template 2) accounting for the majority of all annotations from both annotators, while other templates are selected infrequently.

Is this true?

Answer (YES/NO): YES